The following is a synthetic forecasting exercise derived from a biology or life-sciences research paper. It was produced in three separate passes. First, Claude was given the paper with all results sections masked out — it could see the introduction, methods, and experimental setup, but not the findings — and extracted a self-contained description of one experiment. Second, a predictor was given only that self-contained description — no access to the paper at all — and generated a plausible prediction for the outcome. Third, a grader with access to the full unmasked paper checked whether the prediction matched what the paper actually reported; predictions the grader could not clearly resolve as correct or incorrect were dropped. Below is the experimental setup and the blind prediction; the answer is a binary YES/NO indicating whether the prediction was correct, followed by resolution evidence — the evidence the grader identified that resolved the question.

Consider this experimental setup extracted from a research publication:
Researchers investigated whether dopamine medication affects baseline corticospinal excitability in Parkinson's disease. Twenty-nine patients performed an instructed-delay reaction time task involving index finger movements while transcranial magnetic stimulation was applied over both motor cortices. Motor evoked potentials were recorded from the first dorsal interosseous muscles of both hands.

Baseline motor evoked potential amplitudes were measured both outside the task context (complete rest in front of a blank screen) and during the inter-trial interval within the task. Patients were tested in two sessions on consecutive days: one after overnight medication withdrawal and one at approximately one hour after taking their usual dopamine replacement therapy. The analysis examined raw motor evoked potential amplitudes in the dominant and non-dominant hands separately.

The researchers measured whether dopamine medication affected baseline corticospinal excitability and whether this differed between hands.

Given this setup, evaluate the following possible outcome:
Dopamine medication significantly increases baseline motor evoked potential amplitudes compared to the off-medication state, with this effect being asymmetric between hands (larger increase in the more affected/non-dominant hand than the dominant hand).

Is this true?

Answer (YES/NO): NO